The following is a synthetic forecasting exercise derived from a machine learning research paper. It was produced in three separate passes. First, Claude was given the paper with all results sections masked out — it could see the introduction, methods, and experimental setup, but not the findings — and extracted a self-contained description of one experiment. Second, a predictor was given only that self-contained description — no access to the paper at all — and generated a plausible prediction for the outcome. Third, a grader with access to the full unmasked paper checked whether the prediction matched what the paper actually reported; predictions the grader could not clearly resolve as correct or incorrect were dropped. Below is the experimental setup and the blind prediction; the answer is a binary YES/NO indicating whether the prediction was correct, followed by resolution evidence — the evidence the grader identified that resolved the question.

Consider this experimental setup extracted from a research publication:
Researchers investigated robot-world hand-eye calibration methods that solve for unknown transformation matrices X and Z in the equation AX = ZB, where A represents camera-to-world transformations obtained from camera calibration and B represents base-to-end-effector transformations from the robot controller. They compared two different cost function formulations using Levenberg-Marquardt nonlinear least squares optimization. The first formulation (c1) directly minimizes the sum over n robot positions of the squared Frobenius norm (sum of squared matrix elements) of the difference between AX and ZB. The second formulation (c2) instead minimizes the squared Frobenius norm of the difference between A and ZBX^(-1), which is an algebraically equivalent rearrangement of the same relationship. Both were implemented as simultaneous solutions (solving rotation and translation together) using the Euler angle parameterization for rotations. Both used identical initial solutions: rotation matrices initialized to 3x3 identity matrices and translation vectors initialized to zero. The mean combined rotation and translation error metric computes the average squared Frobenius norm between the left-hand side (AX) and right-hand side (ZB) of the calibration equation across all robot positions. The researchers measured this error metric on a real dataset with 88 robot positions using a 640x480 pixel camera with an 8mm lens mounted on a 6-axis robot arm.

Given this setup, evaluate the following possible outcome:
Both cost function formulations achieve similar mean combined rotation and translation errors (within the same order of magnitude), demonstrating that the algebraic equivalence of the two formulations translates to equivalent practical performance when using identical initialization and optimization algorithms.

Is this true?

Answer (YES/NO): NO